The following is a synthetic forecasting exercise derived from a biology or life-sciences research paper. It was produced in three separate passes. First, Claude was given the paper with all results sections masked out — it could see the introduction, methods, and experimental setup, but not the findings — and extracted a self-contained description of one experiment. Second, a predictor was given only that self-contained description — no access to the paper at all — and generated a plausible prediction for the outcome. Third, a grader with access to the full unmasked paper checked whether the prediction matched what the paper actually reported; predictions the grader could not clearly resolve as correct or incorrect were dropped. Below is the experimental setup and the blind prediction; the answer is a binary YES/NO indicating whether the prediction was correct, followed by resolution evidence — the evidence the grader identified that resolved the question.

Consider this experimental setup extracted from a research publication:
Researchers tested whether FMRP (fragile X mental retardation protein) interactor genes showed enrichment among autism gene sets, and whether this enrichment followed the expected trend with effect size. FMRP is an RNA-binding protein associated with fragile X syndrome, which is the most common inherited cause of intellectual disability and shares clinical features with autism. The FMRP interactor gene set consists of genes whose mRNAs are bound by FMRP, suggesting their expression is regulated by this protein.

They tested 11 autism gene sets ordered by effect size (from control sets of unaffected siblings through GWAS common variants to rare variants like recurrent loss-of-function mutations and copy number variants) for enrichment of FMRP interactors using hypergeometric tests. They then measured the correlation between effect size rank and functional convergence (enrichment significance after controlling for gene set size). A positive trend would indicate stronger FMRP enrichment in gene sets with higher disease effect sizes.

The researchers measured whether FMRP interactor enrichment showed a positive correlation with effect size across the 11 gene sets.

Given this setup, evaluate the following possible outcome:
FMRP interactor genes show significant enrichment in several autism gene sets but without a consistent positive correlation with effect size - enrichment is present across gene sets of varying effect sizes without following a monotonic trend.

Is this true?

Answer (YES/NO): NO